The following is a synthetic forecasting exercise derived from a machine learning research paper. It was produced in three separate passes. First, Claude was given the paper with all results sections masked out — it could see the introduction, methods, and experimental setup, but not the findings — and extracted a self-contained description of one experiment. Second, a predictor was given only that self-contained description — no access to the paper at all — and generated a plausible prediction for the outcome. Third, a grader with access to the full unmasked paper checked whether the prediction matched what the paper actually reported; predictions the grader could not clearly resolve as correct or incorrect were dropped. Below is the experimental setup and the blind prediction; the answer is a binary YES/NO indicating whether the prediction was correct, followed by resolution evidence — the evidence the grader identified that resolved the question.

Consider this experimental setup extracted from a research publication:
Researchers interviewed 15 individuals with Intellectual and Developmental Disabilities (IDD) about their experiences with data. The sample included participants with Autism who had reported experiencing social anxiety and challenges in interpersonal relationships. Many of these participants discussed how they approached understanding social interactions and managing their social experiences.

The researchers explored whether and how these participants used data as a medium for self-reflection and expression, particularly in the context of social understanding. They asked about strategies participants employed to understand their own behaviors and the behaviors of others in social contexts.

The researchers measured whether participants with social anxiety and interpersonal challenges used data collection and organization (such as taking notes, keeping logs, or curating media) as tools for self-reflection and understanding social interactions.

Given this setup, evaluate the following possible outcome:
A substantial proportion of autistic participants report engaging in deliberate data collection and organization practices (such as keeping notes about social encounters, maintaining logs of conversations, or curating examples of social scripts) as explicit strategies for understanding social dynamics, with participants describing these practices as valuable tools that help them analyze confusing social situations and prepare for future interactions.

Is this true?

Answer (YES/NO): YES